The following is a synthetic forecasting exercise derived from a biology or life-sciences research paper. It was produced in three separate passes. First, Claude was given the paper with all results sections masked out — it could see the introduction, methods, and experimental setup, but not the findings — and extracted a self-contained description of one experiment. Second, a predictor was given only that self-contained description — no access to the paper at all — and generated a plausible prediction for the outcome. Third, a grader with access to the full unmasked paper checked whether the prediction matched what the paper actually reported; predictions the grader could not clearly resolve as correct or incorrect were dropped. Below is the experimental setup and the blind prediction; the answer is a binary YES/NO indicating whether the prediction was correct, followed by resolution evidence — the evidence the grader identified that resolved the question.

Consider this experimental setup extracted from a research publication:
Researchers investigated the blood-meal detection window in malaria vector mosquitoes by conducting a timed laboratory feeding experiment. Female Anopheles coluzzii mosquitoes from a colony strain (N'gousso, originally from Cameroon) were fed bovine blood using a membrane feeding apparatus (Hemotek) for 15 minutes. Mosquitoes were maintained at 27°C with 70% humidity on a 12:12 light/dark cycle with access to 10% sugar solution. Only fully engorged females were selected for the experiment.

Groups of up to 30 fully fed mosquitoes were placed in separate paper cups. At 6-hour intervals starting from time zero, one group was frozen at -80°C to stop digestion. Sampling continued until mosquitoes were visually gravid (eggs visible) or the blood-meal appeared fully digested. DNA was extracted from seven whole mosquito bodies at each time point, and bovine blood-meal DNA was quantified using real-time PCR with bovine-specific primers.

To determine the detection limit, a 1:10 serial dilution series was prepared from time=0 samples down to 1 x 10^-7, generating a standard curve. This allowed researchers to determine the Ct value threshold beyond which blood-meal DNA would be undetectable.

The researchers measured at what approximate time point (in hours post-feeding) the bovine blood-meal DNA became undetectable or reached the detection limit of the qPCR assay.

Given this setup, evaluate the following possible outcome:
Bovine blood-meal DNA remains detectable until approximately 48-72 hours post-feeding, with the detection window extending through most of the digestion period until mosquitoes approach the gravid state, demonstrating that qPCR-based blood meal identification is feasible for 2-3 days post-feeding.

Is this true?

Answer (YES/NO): YES